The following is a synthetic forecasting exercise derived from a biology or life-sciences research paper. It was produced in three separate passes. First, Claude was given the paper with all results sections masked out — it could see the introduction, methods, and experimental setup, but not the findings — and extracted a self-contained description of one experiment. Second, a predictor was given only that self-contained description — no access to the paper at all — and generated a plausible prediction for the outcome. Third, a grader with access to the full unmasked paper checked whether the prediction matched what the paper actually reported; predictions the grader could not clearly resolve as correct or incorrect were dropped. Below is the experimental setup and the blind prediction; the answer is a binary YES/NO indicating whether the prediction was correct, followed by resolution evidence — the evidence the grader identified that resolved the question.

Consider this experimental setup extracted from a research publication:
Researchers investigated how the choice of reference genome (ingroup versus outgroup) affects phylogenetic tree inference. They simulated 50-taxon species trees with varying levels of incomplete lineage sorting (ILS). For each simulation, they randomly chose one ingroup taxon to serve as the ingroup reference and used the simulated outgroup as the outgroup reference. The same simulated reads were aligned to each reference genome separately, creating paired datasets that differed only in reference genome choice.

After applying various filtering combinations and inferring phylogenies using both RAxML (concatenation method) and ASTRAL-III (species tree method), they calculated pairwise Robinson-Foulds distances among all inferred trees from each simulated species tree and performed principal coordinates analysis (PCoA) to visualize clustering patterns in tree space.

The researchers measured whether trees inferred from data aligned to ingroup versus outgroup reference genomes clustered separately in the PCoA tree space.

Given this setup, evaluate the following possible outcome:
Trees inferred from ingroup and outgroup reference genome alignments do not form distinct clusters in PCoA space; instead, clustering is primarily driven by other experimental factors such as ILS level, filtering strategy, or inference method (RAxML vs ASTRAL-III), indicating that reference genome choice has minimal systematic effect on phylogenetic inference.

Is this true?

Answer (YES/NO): NO